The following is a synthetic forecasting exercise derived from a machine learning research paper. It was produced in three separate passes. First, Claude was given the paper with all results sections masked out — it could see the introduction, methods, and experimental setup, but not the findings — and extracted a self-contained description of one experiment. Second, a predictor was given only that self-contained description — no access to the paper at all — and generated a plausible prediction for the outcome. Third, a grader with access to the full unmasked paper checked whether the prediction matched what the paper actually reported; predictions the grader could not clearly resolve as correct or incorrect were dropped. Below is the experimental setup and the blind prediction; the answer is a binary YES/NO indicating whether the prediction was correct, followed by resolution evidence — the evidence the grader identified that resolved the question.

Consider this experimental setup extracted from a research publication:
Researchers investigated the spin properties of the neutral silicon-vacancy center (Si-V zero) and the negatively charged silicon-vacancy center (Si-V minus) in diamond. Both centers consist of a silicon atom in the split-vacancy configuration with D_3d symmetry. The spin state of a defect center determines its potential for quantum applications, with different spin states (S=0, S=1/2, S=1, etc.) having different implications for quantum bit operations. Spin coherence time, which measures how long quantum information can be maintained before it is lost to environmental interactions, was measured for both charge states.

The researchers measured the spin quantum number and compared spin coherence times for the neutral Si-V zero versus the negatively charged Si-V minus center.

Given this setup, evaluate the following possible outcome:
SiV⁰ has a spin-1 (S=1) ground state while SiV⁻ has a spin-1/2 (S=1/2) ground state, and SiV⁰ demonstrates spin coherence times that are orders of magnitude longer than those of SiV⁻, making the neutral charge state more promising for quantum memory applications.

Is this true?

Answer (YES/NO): YES